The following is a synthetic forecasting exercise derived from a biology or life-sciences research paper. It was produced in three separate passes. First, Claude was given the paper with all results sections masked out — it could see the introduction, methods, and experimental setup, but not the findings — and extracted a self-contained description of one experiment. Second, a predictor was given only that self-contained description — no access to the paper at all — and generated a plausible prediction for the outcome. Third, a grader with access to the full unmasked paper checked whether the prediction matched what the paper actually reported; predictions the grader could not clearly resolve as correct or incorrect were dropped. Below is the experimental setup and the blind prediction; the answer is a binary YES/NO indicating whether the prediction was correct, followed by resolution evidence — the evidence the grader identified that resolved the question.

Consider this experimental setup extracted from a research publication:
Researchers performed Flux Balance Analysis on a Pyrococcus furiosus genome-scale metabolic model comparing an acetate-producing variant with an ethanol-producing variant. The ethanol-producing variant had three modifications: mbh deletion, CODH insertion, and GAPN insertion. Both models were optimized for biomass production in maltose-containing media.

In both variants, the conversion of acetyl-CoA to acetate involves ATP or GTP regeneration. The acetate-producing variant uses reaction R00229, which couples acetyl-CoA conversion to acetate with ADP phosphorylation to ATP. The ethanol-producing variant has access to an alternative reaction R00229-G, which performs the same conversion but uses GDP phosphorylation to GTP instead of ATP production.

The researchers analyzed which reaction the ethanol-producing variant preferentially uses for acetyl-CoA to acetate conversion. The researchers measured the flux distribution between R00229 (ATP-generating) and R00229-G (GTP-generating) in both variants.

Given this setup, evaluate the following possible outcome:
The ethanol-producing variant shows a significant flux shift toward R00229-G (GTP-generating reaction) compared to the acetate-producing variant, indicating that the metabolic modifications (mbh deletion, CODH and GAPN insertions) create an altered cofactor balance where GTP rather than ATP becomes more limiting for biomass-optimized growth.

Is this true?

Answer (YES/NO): NO